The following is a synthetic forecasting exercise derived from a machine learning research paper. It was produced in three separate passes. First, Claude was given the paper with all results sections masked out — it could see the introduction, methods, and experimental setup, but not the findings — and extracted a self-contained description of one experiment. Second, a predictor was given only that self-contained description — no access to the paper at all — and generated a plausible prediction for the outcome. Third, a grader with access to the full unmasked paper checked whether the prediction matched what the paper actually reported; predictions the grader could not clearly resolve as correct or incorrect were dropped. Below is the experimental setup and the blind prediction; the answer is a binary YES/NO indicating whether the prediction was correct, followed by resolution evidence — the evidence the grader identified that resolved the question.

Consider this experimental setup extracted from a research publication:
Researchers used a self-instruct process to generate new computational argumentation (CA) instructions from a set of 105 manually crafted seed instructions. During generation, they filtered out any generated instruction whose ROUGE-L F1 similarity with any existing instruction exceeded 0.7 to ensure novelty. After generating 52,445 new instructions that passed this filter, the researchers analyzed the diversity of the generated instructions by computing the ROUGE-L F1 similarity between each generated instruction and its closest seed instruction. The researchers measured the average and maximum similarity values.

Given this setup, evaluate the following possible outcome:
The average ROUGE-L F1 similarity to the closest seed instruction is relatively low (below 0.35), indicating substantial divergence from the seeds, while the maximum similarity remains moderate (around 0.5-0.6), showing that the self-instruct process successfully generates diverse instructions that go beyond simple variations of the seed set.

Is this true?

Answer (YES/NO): NO